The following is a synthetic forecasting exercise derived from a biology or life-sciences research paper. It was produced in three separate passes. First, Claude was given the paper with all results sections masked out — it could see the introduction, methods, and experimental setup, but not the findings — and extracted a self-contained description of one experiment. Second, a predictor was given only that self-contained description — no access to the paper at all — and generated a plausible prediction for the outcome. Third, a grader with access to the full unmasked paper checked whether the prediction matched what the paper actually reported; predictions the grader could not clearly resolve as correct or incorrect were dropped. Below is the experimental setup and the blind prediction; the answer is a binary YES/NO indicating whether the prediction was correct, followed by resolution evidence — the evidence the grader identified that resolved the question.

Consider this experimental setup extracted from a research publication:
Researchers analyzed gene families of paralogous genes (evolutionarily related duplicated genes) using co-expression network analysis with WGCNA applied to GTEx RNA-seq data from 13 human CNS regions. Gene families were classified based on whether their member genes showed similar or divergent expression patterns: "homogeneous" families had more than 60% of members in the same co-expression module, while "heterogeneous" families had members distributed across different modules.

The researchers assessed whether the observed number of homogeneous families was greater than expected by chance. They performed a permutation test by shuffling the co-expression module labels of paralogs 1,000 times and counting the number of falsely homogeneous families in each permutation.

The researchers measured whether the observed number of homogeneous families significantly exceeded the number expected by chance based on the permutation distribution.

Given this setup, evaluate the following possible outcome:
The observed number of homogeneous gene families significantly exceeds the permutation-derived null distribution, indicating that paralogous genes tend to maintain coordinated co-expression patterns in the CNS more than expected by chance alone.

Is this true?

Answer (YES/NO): YES